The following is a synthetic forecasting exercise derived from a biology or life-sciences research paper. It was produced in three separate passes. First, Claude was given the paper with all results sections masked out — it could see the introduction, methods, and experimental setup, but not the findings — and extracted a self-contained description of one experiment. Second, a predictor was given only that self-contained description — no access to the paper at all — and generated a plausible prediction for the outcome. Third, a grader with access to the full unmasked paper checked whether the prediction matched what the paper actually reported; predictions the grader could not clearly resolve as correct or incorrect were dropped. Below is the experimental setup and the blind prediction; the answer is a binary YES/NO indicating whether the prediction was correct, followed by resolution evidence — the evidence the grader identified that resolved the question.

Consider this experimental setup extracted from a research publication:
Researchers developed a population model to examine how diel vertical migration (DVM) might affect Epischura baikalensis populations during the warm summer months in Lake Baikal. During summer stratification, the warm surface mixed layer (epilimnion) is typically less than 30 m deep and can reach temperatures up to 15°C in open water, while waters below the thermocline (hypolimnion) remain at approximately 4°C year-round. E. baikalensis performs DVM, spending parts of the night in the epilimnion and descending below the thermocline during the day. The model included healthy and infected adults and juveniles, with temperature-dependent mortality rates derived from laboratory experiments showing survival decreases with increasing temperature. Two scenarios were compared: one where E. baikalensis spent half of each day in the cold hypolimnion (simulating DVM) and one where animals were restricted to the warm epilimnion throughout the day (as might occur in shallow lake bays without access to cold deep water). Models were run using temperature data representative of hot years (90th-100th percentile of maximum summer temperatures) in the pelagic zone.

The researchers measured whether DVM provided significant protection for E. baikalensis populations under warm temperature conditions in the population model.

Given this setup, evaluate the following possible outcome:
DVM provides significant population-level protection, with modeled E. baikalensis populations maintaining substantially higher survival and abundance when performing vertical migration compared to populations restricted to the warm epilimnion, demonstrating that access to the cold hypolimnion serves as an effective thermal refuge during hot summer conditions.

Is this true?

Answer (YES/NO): YES